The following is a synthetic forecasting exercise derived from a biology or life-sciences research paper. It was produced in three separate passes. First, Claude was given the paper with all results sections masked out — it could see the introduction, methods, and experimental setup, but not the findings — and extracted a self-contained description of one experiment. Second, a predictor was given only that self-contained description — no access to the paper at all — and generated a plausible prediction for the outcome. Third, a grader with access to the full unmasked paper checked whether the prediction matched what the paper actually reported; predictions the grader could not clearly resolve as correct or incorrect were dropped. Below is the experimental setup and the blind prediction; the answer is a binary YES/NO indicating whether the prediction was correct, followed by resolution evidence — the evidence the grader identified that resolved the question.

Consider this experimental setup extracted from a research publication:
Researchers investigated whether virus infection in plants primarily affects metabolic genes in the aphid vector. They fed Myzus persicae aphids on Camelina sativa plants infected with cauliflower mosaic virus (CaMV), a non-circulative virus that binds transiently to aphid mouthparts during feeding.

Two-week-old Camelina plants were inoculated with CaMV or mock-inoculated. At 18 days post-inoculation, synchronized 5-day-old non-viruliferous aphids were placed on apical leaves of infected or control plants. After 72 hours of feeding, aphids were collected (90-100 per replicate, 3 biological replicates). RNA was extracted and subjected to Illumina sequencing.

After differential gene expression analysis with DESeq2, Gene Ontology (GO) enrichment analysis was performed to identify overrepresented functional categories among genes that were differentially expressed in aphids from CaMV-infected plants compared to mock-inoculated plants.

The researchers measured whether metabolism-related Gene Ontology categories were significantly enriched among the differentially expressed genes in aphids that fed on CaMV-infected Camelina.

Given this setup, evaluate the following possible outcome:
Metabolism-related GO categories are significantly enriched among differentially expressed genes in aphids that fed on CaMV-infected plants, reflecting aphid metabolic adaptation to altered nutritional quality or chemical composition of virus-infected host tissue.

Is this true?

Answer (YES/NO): NO